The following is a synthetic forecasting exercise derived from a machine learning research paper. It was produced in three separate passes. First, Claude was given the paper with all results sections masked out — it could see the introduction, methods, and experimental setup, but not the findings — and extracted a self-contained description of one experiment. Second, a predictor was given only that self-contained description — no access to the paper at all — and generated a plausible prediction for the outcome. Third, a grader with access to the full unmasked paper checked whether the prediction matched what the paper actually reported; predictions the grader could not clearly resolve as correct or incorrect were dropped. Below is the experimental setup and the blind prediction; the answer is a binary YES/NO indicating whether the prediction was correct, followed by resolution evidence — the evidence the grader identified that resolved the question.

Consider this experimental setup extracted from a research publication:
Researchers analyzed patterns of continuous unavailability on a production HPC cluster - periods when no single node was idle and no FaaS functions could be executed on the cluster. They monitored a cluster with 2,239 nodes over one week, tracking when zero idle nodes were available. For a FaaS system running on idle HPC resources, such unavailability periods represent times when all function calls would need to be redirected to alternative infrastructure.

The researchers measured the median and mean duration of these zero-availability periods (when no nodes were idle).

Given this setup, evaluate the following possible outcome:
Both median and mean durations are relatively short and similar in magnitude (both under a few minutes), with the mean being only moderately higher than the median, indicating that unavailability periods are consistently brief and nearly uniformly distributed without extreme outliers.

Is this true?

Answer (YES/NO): NO